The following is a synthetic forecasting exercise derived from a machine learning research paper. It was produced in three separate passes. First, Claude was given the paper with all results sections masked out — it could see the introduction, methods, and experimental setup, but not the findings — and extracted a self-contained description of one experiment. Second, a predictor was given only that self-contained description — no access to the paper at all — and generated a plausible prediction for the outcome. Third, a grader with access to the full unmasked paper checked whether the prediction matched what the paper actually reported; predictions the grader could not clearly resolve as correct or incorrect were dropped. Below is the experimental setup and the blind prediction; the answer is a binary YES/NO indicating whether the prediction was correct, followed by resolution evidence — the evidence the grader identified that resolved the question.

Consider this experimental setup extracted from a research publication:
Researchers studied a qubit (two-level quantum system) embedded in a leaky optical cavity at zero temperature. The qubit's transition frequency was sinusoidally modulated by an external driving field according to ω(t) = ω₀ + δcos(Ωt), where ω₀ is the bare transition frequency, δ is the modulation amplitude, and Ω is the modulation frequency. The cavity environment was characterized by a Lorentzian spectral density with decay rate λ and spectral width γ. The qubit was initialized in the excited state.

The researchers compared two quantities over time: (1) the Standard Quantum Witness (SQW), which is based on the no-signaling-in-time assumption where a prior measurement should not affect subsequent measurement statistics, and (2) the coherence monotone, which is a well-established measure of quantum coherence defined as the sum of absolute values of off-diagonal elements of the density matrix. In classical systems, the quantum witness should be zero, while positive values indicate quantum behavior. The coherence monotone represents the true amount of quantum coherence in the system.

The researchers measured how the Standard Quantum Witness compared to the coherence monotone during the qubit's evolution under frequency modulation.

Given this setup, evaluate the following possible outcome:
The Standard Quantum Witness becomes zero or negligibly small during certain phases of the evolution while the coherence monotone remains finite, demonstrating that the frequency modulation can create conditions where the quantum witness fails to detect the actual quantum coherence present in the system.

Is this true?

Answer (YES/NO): YES